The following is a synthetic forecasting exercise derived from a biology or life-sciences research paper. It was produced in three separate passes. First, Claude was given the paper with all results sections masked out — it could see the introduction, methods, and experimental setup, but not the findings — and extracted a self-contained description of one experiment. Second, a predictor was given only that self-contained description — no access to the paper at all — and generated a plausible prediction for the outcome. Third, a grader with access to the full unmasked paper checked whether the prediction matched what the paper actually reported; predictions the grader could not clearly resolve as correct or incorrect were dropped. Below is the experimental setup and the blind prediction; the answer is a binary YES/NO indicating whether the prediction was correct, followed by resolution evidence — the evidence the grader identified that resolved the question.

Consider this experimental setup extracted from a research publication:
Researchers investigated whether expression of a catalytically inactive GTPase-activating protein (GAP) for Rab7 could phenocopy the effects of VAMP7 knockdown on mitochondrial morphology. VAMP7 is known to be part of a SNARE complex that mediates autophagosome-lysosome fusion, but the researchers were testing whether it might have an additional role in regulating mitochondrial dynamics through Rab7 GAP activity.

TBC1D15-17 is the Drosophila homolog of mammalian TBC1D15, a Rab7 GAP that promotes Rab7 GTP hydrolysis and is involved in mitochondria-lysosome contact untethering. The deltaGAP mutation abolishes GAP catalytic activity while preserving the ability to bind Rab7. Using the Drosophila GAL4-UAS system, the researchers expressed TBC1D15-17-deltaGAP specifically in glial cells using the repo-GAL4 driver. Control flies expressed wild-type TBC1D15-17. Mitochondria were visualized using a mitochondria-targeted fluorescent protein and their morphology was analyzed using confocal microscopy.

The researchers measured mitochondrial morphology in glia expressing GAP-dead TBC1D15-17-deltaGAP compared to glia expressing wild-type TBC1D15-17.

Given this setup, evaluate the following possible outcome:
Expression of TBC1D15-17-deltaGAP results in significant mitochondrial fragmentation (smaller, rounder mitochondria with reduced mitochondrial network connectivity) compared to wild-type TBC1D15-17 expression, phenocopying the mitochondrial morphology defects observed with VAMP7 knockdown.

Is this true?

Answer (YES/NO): NO